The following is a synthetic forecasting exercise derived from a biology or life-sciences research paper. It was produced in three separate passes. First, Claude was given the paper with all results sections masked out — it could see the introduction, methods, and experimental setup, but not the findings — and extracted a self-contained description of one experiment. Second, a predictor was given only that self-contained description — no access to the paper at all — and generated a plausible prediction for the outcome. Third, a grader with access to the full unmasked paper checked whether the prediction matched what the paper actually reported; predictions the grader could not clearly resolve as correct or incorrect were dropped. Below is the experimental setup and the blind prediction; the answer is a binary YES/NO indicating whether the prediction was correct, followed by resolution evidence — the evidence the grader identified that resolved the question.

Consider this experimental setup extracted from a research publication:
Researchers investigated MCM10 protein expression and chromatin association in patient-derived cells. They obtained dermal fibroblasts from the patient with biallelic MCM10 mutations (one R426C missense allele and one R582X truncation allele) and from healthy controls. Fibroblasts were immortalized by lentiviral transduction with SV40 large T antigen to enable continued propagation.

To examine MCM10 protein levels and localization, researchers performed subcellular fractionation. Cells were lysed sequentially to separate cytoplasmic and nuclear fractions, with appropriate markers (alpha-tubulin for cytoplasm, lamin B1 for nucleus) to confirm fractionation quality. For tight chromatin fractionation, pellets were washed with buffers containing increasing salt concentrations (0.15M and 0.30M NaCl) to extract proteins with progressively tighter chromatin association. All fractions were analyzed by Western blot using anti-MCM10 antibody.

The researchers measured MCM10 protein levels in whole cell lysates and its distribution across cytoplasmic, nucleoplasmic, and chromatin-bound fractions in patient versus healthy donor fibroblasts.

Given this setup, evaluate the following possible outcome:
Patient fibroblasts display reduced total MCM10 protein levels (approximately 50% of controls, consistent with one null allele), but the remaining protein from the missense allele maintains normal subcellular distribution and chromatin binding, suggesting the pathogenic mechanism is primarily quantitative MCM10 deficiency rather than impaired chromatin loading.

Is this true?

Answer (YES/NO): NO